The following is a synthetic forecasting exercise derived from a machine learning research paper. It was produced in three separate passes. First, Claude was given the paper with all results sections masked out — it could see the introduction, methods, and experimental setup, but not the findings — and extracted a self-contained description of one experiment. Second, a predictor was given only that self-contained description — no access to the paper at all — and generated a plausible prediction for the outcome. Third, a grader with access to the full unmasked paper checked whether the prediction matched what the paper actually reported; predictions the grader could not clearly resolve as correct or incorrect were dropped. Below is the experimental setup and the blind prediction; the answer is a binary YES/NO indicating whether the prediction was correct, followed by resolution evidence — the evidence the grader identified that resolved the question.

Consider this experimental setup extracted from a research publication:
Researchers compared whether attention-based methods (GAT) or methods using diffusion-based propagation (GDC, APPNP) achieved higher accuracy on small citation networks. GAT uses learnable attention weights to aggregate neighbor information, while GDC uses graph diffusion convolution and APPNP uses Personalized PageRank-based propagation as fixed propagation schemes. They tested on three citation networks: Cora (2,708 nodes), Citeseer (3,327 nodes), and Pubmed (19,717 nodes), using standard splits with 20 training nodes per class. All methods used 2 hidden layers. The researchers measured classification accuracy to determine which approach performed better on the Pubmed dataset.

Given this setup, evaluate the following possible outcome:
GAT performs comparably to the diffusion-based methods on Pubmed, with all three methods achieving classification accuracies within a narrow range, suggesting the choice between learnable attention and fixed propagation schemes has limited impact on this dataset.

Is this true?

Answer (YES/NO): NO